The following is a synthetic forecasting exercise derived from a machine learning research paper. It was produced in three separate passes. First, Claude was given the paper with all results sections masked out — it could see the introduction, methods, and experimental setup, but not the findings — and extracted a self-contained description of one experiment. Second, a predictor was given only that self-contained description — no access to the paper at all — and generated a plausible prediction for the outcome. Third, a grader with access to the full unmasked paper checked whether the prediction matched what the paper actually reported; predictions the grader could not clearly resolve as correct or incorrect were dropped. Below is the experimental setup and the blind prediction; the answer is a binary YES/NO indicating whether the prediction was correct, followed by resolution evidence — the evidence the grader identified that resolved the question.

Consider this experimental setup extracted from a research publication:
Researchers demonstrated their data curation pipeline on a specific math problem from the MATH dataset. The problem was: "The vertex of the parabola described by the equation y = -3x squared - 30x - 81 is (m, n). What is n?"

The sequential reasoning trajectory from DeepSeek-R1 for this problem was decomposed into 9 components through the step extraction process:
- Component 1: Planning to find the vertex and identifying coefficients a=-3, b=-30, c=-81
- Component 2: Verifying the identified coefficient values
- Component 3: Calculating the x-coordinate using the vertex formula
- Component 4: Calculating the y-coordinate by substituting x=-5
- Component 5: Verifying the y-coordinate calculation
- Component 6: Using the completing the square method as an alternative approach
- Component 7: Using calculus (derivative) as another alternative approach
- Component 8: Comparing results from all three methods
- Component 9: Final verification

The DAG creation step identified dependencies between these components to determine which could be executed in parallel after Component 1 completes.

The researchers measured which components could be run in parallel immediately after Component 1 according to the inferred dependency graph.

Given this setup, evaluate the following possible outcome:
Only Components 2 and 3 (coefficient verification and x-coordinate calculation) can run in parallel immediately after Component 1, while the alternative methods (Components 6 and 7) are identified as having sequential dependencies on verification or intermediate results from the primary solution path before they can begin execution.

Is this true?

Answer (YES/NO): NO